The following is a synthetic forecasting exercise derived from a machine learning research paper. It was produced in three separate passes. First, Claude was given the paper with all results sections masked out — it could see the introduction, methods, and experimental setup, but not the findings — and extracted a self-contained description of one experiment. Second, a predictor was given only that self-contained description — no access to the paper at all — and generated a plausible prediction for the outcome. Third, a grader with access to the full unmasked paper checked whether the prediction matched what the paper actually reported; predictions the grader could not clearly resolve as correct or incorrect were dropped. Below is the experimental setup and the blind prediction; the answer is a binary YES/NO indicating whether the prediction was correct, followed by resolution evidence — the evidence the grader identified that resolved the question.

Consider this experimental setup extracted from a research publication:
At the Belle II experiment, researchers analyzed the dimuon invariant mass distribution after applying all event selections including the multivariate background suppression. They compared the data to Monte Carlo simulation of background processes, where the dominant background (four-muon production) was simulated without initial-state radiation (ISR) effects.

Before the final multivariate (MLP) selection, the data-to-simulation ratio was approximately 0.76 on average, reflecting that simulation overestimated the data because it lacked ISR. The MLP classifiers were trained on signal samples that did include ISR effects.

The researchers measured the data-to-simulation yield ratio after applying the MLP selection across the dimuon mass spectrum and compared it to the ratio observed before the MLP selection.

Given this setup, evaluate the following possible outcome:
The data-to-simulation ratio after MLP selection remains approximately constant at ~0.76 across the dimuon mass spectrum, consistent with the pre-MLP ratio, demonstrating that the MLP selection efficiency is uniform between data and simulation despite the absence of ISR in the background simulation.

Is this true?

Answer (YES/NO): NO